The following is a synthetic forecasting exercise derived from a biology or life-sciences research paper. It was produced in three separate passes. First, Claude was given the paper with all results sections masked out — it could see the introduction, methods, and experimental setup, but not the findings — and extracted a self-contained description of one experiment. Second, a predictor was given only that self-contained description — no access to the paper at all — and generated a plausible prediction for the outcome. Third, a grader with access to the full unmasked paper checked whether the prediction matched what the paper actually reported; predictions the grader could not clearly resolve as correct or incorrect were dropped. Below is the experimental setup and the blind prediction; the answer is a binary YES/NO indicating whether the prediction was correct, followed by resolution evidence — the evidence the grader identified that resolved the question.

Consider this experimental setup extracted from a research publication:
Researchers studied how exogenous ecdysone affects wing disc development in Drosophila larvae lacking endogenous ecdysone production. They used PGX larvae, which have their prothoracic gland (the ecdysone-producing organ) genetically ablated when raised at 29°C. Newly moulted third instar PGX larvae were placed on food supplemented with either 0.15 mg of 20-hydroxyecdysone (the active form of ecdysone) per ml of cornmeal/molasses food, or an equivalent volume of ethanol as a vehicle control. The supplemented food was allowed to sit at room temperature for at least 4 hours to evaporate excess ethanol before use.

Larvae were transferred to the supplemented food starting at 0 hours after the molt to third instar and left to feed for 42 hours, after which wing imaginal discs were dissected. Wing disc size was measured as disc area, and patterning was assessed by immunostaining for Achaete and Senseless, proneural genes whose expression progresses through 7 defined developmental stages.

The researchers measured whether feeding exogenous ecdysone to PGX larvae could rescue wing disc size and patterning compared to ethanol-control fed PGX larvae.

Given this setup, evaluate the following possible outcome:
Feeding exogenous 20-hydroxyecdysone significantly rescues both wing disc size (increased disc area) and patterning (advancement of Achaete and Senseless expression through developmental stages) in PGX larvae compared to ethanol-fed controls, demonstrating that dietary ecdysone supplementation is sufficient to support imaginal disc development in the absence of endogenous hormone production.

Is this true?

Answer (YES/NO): YES